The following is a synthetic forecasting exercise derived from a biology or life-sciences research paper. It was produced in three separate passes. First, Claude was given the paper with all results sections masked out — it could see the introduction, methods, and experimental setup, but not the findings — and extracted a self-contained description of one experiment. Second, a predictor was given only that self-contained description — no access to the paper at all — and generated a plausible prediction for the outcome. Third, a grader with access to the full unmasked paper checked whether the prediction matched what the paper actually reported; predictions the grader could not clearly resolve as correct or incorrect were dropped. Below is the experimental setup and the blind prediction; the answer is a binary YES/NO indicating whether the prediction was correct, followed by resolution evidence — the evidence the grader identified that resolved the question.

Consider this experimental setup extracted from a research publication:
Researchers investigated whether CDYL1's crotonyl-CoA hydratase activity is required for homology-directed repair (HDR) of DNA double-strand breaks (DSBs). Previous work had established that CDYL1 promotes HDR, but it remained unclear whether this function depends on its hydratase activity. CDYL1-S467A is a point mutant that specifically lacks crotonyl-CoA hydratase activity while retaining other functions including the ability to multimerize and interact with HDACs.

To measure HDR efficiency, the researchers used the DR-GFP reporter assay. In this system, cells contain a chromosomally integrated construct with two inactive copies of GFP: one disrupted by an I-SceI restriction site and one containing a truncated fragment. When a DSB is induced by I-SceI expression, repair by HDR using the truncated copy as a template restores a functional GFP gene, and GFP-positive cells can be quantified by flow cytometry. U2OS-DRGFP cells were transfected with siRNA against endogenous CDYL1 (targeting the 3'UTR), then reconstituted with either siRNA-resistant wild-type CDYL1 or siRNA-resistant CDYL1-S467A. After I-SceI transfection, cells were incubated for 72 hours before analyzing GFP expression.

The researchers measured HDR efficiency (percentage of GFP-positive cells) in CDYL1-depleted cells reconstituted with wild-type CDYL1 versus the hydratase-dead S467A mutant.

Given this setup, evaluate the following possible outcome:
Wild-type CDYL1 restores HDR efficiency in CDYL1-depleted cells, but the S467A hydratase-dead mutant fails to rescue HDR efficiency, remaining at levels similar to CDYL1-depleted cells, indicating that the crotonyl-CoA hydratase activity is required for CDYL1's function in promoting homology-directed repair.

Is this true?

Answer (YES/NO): NO